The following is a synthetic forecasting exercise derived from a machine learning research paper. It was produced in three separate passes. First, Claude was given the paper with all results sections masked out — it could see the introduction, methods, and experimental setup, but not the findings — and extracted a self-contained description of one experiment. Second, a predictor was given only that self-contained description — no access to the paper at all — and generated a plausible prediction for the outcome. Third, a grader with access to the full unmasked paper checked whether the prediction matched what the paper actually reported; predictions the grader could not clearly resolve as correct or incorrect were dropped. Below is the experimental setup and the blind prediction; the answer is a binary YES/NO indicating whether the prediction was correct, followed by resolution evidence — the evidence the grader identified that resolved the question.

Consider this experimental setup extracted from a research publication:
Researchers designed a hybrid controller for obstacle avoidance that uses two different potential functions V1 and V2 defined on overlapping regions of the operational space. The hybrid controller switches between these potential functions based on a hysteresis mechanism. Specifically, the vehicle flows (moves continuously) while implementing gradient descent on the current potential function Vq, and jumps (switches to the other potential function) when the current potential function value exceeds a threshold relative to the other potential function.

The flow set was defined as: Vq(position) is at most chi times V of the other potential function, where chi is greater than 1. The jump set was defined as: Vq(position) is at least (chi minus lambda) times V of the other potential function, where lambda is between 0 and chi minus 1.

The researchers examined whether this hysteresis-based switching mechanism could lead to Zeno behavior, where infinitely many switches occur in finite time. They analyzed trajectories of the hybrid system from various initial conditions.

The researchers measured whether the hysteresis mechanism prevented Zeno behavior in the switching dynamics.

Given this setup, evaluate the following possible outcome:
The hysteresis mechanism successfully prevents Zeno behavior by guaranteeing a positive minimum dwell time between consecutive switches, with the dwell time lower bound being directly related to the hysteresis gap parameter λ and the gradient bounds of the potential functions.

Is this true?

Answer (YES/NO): NO